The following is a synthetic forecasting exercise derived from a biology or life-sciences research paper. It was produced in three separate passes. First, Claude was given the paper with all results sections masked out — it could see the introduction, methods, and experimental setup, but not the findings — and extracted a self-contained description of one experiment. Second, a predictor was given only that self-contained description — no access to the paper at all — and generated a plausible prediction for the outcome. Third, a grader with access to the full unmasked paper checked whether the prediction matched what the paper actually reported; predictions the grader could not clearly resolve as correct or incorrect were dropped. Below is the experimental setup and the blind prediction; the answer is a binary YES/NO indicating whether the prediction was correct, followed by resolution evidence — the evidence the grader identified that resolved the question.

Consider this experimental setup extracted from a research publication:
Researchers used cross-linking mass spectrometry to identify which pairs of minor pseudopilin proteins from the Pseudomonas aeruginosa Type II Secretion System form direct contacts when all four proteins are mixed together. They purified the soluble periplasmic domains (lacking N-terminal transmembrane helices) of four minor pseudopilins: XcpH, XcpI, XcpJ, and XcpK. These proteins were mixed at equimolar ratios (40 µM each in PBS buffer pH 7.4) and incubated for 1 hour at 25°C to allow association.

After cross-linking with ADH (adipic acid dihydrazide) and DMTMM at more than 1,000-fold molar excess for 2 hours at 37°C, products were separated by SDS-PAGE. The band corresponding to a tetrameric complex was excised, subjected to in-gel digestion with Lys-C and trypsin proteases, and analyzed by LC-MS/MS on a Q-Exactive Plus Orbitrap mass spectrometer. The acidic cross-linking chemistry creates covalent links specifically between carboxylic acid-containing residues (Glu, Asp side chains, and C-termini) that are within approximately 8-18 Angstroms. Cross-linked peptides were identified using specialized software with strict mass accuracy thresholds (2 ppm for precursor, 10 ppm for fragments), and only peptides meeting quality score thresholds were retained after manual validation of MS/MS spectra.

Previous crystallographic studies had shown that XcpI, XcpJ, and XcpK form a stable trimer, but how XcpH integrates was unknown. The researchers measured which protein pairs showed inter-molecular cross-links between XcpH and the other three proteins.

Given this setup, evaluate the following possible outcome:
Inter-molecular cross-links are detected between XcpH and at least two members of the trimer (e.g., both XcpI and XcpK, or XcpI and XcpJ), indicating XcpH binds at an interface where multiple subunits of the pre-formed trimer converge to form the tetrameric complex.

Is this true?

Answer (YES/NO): YES